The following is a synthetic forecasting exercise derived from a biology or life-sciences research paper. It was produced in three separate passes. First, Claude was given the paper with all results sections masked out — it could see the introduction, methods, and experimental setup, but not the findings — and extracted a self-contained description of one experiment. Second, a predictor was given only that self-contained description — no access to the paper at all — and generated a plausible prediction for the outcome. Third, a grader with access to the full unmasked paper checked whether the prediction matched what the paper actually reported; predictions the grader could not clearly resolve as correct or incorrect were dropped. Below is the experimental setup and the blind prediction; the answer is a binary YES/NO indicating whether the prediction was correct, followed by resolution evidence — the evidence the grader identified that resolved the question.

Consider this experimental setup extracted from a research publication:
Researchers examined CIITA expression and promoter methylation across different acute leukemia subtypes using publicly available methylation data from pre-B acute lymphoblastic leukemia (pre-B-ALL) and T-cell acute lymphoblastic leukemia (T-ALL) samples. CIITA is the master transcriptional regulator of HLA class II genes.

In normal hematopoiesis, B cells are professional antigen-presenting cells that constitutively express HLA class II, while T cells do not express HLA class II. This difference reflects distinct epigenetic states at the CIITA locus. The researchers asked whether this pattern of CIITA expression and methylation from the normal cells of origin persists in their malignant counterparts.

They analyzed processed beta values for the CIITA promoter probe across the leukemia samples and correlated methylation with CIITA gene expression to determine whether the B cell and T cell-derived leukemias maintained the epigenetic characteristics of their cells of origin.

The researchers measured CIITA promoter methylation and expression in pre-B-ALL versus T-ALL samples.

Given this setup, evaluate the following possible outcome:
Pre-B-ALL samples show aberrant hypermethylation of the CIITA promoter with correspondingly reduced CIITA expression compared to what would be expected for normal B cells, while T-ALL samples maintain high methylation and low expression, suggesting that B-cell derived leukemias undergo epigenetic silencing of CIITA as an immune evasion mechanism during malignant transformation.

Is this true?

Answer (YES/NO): NO